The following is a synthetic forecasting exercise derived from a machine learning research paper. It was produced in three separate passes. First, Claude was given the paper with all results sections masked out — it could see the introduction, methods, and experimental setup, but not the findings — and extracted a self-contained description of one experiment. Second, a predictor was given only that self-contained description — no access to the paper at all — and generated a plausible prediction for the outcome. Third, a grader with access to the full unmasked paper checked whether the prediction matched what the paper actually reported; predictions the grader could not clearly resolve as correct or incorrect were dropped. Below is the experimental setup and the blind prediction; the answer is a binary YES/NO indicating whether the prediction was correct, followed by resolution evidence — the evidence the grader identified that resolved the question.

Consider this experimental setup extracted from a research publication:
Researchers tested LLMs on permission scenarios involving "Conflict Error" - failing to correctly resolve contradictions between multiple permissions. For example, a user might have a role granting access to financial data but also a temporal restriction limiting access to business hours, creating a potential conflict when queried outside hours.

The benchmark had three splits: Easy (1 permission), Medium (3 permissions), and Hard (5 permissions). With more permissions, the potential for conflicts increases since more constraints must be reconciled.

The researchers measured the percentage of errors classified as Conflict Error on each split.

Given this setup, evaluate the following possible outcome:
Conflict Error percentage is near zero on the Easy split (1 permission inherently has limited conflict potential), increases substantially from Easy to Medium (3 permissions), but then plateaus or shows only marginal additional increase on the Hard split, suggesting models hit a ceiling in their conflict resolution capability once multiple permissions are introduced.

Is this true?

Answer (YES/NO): NO